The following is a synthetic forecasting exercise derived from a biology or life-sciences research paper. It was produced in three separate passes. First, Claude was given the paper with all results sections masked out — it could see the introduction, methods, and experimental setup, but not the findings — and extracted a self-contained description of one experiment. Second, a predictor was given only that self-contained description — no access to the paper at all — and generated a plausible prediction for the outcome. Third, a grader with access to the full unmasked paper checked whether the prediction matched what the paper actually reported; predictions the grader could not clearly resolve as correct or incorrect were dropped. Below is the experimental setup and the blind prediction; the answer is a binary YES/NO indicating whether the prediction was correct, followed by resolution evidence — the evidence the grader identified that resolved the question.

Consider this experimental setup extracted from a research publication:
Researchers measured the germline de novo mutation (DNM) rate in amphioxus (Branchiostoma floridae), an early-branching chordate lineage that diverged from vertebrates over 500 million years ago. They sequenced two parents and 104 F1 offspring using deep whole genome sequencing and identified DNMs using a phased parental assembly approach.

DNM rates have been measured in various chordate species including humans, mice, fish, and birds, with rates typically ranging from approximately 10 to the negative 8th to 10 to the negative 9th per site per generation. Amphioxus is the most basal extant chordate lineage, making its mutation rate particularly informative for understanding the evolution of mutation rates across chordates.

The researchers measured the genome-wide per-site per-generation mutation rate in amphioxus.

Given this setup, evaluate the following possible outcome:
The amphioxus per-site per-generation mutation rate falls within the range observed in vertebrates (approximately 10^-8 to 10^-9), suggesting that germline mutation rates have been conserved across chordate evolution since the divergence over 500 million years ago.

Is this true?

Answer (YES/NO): YES